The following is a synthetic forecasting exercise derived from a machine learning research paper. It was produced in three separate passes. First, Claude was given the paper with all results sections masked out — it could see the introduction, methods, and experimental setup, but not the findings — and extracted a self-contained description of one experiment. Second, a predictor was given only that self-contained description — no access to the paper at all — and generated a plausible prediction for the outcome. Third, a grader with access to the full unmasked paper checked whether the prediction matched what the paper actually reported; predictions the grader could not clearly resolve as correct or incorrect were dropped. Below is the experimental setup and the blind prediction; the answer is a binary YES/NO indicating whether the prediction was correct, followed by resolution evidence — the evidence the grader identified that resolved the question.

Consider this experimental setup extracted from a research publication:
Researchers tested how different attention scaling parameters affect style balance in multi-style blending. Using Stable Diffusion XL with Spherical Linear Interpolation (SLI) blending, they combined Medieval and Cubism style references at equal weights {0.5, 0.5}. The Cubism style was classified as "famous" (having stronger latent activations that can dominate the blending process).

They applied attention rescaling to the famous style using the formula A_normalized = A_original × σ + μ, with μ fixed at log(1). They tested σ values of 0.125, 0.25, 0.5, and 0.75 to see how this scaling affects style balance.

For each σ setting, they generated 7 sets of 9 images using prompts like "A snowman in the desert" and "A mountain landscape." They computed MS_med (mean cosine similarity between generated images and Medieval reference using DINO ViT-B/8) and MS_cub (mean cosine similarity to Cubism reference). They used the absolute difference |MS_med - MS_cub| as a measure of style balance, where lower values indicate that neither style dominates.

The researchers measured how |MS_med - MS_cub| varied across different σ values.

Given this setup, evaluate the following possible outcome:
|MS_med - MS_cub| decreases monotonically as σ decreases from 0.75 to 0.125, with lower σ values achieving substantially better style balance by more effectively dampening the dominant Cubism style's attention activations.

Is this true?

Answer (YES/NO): NO